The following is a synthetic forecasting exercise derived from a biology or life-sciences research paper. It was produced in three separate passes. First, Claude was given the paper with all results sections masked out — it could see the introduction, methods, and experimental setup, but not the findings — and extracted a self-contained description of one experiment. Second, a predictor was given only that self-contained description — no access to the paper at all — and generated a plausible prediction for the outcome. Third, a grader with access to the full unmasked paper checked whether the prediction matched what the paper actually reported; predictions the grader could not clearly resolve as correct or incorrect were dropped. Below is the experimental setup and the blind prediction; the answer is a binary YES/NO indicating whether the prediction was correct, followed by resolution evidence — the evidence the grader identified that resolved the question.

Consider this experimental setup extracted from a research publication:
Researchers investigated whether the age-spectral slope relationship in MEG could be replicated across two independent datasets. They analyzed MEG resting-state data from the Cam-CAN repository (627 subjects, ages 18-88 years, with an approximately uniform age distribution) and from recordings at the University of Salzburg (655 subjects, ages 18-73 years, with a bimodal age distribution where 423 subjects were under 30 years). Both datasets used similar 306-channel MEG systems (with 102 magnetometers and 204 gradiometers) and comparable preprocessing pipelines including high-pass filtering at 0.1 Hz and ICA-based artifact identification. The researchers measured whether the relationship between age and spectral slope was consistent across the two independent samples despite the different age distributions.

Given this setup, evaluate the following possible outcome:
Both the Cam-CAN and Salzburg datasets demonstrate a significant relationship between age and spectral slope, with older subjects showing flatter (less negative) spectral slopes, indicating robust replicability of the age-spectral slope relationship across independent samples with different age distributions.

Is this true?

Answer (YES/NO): NO